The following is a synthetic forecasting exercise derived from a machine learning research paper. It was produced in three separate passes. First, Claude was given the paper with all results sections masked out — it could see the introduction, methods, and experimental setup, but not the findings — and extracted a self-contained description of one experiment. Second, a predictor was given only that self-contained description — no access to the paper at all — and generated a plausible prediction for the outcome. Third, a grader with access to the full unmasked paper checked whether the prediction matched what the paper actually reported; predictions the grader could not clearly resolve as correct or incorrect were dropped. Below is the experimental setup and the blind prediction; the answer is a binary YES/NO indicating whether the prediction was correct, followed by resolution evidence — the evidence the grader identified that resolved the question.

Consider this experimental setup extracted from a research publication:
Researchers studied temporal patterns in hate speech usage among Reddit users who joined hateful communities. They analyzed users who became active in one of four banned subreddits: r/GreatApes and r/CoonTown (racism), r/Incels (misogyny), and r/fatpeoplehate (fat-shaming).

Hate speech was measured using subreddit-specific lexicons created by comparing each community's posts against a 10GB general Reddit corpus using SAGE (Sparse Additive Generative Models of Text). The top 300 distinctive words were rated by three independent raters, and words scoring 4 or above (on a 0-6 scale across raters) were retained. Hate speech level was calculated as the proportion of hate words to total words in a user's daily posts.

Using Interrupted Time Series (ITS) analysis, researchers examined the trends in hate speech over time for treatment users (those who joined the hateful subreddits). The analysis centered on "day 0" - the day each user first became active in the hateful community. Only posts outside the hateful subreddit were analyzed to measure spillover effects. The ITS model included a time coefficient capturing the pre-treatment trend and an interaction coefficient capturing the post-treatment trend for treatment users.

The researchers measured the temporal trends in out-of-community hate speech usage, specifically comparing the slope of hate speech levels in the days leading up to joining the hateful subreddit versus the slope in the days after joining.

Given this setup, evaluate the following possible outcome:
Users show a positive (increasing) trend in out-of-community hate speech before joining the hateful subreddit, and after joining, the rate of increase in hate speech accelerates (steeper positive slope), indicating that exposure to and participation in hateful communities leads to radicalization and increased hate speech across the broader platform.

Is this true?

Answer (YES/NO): NO